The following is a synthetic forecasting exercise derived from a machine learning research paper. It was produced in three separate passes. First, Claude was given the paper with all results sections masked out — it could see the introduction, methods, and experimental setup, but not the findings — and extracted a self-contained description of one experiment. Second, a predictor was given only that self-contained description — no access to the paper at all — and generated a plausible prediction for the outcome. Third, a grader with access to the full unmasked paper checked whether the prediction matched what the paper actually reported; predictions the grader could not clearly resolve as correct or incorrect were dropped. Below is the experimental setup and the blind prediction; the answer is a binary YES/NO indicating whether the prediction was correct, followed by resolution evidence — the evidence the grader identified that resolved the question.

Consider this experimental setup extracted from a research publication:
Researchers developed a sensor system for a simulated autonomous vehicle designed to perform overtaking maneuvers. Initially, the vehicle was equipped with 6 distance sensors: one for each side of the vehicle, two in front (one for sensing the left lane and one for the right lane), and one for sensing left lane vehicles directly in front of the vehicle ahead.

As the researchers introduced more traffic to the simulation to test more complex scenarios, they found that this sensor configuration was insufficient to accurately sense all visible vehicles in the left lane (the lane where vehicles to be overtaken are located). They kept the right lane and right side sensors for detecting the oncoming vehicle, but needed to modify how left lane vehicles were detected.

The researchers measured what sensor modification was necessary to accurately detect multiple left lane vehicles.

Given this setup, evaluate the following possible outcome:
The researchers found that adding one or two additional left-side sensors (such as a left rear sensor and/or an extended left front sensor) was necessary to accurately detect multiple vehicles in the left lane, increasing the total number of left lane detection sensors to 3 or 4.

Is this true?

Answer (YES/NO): NO